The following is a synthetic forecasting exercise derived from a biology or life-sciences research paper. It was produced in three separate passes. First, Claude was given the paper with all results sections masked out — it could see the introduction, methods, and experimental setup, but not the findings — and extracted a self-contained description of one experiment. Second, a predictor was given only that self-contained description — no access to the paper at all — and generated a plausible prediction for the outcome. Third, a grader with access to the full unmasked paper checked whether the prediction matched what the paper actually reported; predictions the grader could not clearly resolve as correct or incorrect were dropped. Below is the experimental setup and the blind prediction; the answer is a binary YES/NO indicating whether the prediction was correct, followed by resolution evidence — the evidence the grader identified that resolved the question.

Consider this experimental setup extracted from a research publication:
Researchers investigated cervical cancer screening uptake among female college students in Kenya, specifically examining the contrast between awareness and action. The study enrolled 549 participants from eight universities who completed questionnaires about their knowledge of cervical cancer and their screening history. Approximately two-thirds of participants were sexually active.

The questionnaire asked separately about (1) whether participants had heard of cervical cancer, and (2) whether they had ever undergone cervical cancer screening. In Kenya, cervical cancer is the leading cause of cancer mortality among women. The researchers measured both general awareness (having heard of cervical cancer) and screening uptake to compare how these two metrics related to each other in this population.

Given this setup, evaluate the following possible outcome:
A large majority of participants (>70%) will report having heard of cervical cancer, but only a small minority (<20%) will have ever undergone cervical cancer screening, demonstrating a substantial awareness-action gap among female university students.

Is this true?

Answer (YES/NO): YES